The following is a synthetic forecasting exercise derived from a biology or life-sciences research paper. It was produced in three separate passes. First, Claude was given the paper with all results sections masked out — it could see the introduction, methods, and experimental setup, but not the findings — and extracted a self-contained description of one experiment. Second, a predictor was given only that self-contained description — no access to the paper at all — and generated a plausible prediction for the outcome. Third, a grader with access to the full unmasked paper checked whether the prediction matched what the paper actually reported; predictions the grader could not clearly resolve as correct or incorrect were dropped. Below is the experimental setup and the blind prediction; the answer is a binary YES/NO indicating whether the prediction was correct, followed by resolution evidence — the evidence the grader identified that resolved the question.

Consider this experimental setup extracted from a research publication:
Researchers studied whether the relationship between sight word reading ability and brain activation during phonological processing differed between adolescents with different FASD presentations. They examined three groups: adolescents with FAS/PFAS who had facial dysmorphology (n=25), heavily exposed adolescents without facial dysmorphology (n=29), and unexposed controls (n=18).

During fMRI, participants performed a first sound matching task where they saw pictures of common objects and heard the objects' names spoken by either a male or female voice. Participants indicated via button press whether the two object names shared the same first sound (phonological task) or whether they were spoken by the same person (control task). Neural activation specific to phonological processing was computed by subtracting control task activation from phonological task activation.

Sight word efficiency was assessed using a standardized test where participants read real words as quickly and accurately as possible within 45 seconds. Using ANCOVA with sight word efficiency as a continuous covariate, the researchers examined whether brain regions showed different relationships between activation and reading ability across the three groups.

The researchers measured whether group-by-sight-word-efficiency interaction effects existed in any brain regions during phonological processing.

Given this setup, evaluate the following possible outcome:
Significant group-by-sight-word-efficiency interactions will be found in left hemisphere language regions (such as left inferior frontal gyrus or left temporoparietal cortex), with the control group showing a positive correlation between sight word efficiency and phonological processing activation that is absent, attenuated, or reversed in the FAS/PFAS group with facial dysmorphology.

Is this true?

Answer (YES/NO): NO